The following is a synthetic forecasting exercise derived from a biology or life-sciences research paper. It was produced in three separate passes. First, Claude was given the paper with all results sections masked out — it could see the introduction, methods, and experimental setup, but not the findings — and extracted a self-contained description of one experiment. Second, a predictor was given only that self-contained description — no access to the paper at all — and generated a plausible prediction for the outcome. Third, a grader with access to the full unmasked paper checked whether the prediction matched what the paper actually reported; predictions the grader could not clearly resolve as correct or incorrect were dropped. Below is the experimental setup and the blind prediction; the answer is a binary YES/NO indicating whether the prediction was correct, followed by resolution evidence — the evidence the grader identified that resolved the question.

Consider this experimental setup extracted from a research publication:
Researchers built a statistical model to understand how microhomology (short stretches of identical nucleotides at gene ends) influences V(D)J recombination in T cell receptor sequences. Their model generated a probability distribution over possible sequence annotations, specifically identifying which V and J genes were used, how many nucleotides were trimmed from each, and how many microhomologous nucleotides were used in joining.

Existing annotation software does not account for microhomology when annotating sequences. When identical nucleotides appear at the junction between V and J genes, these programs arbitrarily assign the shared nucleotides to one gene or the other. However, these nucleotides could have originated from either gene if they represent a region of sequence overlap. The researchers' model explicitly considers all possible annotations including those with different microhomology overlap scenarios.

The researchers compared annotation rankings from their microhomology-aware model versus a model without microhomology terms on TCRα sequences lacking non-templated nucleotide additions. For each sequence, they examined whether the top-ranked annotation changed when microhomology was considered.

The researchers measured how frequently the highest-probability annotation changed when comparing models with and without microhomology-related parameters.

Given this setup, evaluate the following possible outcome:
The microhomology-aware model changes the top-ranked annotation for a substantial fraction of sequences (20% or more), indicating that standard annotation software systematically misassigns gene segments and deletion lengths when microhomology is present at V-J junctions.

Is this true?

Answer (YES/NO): YES